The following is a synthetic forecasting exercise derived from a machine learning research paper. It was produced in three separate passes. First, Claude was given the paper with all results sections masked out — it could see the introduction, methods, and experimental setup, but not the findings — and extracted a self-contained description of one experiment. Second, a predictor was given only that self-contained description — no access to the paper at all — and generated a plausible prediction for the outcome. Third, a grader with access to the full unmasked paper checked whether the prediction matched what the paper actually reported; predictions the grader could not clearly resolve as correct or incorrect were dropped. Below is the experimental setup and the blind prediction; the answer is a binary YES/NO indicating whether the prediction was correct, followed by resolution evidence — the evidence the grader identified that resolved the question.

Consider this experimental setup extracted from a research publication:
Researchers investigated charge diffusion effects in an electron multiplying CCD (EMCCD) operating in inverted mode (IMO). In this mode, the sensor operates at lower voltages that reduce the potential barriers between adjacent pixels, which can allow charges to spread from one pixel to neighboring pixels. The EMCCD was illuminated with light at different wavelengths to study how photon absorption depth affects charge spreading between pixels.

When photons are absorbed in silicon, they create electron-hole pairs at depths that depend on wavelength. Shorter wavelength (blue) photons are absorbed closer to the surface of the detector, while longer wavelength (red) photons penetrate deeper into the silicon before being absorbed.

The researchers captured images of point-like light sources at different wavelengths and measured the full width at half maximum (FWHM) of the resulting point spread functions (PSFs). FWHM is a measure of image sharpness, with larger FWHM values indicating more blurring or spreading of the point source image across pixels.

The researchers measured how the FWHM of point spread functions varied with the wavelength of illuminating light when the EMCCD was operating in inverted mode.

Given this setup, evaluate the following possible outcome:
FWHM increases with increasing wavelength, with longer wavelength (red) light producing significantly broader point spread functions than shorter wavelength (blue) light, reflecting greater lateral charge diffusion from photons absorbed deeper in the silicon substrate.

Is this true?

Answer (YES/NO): NO